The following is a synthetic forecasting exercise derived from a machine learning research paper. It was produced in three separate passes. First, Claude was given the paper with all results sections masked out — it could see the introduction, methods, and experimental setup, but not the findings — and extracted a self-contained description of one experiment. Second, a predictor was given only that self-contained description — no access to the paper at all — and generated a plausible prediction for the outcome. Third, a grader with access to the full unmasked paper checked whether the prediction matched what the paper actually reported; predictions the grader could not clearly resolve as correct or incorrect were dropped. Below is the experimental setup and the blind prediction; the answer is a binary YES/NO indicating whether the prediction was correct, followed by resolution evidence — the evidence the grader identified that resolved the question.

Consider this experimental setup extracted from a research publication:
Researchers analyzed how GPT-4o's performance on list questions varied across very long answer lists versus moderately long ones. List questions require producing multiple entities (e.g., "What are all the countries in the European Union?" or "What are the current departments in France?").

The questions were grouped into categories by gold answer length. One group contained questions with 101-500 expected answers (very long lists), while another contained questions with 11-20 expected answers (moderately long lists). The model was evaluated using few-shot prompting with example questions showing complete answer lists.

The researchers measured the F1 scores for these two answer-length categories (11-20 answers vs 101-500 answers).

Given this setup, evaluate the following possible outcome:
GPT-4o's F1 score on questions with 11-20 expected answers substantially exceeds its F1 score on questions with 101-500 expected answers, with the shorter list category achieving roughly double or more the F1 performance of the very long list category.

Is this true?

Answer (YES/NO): NO